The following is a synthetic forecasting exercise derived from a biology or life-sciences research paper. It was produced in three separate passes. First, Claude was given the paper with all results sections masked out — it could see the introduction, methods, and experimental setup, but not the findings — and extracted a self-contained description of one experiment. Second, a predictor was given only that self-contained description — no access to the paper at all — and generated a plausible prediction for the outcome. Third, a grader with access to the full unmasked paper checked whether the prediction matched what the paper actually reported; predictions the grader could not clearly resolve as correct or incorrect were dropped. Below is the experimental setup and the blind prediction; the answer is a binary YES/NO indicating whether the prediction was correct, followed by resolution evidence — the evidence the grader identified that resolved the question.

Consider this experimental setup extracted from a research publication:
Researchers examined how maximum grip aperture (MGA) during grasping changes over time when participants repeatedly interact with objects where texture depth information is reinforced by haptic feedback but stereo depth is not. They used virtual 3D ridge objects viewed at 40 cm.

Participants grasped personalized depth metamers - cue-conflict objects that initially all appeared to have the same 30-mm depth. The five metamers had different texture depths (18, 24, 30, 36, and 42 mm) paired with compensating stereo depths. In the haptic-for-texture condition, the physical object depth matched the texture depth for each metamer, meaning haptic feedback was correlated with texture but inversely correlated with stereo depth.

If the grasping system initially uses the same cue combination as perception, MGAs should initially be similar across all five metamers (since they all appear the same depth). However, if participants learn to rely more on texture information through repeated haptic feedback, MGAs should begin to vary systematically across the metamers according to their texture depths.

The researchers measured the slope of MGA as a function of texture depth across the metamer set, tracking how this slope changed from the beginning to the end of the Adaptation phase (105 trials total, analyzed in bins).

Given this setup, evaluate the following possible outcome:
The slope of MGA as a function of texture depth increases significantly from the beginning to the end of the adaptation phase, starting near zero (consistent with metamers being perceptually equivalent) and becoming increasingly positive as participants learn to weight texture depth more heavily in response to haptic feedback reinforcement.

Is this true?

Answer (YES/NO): YES